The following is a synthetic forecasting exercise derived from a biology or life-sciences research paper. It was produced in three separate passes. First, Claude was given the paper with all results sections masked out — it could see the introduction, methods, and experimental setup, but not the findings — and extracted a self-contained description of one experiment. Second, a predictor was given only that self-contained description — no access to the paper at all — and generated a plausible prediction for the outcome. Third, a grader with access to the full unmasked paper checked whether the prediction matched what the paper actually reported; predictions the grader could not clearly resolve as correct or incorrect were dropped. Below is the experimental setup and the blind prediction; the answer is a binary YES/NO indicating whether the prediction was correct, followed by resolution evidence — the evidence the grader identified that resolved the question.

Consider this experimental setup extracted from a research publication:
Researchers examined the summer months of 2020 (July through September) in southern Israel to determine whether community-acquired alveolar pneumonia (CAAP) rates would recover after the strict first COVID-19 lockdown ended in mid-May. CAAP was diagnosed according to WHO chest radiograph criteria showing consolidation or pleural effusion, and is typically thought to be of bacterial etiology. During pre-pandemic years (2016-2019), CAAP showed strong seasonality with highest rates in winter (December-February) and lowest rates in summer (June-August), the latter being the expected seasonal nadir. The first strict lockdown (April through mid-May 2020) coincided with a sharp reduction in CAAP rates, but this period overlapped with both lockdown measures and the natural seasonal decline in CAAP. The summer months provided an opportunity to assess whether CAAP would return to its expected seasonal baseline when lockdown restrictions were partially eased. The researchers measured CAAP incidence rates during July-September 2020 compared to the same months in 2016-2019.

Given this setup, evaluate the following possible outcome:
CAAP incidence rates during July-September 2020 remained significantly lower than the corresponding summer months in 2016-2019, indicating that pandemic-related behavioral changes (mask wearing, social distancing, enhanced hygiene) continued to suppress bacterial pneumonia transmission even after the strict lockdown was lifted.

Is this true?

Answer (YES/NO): NO